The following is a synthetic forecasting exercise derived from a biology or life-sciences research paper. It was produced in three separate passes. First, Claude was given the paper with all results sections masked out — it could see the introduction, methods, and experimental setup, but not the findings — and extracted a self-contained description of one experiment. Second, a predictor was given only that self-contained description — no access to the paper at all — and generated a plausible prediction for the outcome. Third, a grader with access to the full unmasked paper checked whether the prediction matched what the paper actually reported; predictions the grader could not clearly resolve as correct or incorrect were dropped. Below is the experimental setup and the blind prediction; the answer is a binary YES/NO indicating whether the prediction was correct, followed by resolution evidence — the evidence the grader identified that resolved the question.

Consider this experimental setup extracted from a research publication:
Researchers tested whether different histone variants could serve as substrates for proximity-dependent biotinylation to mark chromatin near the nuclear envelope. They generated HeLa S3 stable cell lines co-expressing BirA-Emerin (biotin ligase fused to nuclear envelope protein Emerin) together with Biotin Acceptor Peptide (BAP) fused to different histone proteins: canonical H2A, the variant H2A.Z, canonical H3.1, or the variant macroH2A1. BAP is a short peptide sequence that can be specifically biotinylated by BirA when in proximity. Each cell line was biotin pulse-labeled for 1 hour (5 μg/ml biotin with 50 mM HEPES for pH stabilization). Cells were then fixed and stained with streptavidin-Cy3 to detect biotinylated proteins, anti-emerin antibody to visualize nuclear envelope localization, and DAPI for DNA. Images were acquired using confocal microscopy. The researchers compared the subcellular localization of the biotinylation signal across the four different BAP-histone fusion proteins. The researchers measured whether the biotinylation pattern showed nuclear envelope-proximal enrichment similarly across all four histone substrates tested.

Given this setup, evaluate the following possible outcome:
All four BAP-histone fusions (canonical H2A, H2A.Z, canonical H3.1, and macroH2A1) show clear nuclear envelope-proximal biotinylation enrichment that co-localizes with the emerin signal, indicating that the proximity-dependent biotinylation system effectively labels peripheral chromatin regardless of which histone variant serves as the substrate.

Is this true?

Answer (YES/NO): YES